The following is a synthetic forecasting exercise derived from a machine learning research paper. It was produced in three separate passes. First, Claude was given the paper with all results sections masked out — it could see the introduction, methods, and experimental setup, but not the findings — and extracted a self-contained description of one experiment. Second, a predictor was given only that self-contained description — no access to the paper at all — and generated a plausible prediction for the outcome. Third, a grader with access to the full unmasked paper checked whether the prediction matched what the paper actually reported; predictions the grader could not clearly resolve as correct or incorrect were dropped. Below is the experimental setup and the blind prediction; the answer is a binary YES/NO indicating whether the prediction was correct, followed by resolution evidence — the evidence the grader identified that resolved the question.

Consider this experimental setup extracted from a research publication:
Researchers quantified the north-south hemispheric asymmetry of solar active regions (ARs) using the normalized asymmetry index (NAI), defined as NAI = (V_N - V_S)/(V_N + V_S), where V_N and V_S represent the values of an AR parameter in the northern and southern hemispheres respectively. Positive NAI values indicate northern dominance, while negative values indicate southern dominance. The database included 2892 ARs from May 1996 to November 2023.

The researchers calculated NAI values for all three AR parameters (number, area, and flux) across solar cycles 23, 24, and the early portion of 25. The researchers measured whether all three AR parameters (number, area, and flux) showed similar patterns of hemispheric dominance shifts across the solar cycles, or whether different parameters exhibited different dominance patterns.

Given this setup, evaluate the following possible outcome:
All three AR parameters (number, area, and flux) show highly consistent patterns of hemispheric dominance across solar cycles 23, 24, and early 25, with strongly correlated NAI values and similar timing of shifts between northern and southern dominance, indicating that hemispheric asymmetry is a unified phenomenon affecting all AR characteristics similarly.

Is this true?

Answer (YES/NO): NO